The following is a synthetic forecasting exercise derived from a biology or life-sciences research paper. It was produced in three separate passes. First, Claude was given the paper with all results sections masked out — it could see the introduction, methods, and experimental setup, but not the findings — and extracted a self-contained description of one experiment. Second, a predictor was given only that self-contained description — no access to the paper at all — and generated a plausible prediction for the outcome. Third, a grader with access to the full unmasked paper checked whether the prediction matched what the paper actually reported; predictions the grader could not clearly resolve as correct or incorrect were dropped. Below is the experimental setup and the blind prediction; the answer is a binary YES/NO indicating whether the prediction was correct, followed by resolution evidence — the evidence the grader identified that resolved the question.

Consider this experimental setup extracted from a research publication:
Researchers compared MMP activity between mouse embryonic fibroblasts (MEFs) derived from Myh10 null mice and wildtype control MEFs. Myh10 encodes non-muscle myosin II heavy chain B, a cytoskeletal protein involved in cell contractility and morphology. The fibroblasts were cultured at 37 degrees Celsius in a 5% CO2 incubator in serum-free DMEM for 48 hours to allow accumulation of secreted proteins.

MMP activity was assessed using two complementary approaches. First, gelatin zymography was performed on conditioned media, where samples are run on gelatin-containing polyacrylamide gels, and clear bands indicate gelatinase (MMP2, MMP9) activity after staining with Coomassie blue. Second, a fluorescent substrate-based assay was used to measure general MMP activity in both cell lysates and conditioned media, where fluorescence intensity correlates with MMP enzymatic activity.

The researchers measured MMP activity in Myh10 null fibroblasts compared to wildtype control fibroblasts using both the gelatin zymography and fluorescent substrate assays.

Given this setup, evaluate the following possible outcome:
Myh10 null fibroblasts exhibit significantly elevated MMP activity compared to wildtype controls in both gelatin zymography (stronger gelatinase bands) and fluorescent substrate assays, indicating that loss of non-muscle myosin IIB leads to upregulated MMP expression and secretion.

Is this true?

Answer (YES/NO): YES